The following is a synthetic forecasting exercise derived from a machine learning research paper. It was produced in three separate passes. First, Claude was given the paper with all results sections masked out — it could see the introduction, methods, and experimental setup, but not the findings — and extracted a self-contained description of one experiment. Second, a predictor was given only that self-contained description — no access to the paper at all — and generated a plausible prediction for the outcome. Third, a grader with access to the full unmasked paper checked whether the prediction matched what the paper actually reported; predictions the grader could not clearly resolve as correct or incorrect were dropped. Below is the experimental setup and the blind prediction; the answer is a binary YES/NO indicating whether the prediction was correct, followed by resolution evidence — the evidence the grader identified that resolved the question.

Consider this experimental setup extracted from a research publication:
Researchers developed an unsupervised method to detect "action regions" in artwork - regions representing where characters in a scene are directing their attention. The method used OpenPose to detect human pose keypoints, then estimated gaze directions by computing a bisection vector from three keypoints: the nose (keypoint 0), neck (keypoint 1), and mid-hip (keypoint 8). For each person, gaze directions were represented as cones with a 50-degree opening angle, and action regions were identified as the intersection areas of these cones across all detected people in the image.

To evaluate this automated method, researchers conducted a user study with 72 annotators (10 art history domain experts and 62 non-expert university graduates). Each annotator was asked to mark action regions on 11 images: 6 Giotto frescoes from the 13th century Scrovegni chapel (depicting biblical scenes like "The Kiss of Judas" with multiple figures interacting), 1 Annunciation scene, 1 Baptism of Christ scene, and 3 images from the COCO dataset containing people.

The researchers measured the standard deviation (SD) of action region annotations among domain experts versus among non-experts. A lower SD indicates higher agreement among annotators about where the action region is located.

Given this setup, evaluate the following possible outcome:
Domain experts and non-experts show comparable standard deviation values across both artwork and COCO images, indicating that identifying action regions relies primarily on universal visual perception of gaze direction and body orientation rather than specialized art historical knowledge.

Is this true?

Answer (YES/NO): NO